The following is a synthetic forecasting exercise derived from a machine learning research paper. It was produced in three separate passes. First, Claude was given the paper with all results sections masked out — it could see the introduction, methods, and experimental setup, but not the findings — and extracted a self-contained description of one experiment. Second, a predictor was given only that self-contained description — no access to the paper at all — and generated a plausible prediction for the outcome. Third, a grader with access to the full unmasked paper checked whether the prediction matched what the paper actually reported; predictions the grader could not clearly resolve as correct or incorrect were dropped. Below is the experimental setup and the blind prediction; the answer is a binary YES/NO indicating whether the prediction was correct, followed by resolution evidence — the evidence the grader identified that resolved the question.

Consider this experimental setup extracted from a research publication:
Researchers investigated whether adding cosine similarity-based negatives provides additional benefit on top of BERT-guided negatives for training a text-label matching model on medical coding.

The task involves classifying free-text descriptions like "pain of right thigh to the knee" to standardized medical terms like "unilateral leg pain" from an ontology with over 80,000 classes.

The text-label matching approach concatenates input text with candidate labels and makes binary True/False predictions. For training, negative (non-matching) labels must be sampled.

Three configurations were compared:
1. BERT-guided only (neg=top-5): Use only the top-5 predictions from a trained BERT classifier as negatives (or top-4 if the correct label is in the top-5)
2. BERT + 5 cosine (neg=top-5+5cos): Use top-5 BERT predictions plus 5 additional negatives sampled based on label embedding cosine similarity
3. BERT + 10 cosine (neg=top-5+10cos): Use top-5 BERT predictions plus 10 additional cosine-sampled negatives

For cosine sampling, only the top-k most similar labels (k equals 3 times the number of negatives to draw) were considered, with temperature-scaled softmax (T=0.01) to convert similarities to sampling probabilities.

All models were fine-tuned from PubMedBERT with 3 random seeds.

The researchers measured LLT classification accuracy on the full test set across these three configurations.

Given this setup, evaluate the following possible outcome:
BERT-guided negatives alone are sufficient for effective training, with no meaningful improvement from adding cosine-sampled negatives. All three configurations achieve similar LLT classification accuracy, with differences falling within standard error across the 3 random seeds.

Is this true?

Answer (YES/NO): NO